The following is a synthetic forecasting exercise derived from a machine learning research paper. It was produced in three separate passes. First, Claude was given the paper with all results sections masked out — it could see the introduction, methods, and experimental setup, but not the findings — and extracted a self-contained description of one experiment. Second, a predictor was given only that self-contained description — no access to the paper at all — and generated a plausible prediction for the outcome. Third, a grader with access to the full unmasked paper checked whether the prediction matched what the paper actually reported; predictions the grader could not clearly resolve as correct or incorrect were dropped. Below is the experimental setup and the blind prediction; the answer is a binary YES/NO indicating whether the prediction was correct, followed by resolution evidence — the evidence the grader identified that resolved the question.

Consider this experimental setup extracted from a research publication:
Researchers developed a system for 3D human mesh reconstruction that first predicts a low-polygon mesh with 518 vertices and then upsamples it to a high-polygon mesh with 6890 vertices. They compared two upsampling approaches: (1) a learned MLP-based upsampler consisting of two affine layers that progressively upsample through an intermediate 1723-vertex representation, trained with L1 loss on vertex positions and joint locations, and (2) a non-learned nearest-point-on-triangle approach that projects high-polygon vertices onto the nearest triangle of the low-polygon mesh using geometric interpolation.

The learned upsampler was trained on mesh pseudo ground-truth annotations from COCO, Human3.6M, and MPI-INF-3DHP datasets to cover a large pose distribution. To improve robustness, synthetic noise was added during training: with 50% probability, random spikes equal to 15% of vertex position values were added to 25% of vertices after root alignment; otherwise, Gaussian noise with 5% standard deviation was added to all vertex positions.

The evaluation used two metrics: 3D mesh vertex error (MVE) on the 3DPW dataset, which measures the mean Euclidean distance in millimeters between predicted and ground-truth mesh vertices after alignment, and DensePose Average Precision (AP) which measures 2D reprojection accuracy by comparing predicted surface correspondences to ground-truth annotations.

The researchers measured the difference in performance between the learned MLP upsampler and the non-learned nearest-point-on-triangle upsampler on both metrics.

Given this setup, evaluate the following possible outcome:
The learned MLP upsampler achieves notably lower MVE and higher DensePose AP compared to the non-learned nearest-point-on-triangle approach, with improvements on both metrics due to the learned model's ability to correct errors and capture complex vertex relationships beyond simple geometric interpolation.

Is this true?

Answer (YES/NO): NO